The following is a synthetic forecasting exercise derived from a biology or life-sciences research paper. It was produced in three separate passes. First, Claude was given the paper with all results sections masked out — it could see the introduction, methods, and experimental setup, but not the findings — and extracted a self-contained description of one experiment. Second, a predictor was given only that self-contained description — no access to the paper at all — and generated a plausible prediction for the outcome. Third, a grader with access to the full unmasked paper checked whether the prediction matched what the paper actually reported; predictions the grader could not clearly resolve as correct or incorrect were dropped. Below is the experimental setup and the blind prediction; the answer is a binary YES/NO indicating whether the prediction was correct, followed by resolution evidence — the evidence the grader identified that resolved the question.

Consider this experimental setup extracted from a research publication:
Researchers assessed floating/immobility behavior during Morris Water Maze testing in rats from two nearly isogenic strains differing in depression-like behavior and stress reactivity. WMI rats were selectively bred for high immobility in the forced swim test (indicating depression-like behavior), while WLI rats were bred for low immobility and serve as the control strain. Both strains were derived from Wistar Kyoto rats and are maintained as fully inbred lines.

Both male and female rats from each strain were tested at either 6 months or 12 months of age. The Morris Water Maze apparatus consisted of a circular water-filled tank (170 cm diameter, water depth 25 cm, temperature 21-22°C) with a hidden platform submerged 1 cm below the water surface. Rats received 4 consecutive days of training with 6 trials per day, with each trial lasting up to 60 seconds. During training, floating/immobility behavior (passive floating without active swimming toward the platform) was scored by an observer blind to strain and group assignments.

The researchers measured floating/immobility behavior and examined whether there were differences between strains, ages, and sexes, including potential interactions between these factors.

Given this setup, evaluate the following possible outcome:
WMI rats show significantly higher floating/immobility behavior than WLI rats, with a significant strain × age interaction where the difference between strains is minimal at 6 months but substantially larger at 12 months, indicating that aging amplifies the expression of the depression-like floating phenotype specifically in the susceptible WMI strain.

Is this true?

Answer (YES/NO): NO